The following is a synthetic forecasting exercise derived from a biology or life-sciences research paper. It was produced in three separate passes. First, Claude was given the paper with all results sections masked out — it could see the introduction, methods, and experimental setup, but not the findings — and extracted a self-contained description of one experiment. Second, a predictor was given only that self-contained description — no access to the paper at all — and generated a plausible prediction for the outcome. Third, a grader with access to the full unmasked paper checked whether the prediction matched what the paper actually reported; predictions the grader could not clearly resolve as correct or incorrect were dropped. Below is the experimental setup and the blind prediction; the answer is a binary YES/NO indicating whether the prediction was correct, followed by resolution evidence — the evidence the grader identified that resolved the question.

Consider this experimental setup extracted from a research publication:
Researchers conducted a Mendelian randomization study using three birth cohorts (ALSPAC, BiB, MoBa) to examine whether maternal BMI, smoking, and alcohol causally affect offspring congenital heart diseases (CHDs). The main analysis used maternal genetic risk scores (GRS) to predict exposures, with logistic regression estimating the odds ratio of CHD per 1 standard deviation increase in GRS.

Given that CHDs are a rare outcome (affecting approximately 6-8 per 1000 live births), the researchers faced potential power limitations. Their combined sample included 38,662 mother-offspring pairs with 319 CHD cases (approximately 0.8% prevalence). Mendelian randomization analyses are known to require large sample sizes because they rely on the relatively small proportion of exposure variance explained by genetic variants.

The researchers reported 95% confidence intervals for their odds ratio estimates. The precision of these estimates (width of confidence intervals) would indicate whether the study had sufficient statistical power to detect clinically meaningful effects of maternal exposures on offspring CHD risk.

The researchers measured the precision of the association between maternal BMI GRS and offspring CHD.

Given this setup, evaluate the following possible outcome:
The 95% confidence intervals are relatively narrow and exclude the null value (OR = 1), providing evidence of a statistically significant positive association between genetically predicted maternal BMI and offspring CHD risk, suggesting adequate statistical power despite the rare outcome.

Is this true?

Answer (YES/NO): NO